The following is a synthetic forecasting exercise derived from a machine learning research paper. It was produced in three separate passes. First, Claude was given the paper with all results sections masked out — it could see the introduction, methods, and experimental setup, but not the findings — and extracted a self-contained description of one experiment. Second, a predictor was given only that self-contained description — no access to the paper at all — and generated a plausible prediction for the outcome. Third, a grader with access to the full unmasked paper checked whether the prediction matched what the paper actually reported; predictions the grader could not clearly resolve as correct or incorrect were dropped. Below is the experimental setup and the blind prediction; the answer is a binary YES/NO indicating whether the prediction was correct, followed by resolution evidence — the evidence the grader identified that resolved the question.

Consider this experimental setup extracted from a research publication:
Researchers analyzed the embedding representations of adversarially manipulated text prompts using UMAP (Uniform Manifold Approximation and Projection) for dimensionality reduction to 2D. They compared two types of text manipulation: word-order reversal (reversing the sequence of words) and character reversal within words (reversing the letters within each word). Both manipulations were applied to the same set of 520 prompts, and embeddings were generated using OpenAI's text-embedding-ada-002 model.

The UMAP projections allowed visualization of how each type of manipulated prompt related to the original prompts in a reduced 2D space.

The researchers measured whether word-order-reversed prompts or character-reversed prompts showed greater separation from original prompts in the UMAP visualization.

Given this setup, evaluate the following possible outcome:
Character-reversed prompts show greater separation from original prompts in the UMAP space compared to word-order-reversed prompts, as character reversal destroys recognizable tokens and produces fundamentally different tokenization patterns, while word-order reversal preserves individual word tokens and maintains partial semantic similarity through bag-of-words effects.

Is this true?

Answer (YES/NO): YES